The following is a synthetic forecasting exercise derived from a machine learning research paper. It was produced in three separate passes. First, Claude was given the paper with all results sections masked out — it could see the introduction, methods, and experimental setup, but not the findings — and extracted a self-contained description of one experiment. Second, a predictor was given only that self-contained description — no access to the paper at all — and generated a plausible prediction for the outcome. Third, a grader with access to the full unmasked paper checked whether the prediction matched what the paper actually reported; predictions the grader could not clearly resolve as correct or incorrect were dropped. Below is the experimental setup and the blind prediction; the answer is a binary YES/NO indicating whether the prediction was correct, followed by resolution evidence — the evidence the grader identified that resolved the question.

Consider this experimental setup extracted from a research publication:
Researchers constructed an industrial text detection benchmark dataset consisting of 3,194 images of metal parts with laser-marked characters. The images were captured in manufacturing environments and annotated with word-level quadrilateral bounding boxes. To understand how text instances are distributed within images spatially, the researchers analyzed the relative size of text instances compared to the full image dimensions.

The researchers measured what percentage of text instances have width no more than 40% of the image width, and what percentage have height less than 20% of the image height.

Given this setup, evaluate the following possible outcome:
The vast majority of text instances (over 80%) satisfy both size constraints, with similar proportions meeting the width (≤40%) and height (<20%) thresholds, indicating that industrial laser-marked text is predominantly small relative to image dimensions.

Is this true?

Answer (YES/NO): NO